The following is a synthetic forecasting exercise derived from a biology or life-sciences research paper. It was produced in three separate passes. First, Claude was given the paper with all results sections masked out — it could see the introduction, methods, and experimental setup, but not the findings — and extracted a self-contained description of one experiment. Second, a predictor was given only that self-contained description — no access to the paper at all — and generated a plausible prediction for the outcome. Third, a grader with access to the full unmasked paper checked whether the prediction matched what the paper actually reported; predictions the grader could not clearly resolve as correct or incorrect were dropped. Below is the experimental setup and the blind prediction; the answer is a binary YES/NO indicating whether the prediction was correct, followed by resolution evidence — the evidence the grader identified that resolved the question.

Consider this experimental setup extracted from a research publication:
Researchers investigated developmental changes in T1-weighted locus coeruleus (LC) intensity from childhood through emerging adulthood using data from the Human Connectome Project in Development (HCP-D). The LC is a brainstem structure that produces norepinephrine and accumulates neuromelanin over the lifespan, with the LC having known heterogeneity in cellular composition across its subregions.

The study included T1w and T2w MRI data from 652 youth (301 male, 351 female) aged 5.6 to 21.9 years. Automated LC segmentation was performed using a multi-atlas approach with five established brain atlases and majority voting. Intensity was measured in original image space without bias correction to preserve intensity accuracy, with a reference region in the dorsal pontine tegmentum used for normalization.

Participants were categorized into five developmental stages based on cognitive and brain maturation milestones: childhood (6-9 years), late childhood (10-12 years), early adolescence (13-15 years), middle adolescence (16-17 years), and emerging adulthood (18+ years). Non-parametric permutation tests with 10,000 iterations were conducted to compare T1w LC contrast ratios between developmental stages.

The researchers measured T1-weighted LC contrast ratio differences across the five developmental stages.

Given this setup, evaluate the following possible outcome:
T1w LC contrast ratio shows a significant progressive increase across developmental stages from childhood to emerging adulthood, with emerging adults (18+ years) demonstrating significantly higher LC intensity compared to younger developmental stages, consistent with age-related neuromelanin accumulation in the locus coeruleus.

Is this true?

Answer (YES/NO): NO